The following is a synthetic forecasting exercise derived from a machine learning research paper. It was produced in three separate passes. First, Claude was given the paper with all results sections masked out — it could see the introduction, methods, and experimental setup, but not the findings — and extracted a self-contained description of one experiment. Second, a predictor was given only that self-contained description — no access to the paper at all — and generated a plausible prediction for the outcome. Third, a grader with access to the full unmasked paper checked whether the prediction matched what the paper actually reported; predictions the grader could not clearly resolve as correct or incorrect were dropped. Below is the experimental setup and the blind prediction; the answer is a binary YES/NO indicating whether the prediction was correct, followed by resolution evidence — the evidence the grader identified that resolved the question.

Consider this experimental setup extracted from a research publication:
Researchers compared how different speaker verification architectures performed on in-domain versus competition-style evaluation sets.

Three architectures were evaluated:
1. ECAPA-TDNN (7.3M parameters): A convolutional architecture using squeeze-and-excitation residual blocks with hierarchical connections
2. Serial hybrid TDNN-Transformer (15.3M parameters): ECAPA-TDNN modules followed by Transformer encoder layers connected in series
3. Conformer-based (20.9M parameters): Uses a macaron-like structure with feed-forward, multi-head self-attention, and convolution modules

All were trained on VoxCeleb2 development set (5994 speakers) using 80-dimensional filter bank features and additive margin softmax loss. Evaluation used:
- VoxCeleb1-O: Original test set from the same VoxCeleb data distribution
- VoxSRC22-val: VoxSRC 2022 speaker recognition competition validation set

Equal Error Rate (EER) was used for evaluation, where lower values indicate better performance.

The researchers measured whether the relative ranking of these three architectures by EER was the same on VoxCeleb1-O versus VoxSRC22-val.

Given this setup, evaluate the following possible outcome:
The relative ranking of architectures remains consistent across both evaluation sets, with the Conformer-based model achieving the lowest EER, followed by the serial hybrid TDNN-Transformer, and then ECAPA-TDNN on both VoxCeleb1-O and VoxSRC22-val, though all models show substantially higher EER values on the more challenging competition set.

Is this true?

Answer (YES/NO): NO